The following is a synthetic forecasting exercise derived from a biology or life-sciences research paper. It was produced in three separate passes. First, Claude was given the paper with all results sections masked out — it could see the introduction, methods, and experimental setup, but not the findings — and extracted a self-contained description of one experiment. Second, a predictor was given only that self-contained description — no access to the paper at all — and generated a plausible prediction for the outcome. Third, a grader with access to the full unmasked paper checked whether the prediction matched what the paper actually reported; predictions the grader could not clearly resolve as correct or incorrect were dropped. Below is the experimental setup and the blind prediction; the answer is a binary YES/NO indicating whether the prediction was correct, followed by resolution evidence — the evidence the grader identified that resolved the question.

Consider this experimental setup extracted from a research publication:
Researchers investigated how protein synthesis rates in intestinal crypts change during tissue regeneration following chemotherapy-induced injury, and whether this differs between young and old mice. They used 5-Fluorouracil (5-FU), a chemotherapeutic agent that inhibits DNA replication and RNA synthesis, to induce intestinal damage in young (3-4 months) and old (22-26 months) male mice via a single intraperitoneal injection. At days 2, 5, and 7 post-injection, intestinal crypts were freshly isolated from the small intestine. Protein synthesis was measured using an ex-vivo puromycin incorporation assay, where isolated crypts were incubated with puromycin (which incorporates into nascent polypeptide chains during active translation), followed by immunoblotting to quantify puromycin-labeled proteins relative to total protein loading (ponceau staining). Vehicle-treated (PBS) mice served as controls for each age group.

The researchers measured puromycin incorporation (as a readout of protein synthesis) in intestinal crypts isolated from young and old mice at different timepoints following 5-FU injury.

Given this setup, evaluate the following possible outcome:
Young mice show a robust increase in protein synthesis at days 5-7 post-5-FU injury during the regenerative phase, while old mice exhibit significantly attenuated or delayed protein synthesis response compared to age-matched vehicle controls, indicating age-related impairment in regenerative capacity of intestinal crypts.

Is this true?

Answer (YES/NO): NO